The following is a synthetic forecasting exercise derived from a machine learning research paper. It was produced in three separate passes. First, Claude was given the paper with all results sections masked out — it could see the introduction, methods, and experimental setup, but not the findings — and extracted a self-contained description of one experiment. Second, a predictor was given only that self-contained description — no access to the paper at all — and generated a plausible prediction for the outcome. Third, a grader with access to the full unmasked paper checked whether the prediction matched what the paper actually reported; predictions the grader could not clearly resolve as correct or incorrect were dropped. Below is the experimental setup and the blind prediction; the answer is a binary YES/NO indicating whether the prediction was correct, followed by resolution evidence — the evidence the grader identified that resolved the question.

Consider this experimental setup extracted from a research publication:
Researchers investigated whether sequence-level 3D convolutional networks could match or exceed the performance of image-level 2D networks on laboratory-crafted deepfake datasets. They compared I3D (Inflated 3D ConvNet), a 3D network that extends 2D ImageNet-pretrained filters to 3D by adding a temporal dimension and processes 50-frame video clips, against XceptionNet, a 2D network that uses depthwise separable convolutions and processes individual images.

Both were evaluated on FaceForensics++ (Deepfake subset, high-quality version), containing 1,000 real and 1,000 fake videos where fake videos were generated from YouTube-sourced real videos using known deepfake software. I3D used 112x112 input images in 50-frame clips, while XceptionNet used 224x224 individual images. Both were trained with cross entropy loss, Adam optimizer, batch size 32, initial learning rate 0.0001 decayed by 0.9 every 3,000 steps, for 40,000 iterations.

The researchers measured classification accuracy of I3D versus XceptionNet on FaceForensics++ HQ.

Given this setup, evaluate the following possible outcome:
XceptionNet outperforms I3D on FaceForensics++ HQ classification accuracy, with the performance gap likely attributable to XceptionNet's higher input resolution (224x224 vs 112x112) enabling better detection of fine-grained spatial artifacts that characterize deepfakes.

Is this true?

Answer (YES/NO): YES